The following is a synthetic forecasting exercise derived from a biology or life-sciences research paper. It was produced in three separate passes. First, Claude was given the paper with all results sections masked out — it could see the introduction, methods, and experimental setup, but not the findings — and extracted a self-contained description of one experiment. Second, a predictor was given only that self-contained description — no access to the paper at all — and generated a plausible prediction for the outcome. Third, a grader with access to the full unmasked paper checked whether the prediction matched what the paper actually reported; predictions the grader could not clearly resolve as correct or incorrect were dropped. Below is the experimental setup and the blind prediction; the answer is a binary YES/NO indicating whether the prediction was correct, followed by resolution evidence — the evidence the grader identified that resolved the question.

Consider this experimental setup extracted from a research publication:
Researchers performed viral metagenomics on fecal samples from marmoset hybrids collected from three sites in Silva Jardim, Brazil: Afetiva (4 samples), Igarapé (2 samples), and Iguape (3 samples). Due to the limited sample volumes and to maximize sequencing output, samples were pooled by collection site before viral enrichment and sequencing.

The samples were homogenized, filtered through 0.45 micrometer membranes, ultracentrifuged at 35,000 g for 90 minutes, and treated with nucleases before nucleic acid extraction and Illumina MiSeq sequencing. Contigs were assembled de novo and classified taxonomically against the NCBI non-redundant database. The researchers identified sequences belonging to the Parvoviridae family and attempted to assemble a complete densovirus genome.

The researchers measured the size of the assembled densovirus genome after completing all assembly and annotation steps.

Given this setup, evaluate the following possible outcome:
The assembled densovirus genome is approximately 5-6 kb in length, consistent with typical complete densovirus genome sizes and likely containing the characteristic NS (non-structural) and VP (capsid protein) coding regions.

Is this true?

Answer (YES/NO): YES